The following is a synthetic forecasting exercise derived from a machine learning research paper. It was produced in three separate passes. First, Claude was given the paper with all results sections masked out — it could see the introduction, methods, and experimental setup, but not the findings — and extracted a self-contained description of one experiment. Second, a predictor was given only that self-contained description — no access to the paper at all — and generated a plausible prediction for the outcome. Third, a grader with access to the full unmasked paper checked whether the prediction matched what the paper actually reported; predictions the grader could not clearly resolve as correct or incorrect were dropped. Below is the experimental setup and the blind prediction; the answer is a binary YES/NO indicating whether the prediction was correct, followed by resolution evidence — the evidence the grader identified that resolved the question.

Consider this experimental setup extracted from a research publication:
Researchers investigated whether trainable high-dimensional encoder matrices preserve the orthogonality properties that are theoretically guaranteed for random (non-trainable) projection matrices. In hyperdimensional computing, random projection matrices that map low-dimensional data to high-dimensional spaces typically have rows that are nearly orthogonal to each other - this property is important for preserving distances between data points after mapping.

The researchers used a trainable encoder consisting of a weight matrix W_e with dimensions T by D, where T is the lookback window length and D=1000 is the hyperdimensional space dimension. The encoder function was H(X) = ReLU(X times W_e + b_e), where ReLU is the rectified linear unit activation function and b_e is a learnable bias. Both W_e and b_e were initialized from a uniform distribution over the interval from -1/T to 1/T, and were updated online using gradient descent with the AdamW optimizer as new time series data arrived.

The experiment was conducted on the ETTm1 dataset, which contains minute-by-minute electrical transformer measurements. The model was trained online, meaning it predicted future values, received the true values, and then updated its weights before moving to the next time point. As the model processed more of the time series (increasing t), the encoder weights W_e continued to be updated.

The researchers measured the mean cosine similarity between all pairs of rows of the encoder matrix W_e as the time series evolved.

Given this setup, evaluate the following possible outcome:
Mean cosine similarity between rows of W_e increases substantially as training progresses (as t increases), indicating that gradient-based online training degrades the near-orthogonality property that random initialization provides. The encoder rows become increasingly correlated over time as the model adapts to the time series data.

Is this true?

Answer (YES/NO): NO